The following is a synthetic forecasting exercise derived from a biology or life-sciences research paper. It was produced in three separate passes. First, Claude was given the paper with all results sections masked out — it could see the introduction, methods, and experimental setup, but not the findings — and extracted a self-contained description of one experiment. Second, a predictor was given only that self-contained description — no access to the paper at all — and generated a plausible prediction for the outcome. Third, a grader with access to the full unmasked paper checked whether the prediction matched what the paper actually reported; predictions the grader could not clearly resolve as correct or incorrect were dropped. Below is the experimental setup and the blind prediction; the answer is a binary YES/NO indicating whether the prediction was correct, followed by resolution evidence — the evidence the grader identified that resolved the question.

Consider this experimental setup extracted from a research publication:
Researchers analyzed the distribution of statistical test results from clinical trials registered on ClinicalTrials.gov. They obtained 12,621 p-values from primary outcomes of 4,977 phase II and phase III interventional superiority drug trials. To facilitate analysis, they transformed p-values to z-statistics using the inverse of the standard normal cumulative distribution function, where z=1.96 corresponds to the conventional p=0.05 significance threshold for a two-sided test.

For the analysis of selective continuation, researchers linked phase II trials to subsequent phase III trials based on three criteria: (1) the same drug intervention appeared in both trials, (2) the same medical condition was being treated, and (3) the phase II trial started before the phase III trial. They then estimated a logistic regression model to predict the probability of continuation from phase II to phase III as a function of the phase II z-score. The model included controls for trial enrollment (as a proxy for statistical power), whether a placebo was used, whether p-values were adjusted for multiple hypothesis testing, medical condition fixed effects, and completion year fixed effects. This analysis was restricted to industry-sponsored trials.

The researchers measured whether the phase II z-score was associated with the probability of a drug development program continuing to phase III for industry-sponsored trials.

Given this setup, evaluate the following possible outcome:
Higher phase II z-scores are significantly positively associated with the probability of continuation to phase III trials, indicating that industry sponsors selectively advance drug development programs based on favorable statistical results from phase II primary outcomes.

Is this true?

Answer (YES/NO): YES